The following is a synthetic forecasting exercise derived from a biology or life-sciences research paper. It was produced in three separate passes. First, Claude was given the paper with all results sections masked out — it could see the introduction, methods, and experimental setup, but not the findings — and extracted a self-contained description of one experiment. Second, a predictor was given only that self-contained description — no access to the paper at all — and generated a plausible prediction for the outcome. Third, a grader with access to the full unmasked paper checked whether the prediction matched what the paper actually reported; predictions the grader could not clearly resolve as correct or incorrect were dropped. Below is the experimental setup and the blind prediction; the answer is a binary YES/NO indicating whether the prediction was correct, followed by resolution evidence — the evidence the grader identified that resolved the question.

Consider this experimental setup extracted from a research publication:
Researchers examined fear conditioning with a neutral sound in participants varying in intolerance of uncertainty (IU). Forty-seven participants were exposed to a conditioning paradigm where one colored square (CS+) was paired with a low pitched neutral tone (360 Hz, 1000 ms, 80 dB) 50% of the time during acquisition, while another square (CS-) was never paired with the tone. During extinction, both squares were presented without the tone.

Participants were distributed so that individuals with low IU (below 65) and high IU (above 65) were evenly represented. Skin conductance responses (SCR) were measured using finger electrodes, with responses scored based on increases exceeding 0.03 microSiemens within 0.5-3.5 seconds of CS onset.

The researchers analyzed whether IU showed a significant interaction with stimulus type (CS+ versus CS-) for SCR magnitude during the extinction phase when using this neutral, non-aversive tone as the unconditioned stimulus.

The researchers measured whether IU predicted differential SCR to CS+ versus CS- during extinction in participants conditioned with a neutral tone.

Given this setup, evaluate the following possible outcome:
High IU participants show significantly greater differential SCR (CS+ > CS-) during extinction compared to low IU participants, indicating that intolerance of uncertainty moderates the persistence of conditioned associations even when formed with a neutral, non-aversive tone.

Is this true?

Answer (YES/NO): NO